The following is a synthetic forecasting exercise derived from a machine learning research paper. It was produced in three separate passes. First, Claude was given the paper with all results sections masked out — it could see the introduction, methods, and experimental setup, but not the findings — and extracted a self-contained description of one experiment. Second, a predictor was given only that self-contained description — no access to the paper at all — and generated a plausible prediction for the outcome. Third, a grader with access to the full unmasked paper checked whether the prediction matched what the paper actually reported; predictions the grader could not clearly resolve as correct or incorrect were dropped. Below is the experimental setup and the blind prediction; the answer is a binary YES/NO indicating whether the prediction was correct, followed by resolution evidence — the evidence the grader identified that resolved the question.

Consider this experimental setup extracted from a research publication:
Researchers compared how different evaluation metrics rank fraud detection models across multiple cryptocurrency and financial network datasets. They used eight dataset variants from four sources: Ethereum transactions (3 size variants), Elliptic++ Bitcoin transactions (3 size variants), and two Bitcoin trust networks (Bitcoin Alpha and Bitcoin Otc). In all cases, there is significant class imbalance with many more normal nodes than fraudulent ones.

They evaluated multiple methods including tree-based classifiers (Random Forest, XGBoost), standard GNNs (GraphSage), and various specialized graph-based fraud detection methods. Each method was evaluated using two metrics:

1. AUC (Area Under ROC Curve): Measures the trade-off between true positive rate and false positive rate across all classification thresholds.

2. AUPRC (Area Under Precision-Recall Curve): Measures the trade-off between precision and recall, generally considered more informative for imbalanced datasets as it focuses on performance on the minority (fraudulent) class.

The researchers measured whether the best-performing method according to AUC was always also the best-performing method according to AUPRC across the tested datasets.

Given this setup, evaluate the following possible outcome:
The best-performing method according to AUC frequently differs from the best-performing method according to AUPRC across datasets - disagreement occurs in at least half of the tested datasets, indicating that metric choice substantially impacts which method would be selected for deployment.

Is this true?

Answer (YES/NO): YES